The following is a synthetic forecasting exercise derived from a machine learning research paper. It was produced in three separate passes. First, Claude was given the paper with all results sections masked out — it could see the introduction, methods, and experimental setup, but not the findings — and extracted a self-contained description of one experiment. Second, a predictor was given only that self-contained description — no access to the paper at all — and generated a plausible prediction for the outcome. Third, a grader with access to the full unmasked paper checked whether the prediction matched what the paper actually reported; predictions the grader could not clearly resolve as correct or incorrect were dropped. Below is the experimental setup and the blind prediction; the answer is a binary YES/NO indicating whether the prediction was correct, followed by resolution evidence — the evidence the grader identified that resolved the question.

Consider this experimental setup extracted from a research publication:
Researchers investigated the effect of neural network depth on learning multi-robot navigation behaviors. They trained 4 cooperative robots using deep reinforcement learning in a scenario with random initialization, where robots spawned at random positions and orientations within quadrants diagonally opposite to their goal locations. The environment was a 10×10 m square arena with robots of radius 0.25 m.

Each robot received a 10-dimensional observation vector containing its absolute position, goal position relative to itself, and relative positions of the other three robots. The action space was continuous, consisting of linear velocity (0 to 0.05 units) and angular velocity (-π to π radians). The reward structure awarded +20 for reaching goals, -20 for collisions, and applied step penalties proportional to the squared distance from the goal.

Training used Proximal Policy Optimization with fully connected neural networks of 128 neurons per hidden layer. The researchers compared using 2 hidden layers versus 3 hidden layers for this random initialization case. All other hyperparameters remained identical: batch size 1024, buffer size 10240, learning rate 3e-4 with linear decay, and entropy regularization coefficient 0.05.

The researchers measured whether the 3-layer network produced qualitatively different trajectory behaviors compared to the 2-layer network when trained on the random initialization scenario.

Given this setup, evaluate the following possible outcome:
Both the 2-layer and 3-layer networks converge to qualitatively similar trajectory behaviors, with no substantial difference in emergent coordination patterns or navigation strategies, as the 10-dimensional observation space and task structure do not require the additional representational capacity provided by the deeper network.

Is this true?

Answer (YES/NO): NO